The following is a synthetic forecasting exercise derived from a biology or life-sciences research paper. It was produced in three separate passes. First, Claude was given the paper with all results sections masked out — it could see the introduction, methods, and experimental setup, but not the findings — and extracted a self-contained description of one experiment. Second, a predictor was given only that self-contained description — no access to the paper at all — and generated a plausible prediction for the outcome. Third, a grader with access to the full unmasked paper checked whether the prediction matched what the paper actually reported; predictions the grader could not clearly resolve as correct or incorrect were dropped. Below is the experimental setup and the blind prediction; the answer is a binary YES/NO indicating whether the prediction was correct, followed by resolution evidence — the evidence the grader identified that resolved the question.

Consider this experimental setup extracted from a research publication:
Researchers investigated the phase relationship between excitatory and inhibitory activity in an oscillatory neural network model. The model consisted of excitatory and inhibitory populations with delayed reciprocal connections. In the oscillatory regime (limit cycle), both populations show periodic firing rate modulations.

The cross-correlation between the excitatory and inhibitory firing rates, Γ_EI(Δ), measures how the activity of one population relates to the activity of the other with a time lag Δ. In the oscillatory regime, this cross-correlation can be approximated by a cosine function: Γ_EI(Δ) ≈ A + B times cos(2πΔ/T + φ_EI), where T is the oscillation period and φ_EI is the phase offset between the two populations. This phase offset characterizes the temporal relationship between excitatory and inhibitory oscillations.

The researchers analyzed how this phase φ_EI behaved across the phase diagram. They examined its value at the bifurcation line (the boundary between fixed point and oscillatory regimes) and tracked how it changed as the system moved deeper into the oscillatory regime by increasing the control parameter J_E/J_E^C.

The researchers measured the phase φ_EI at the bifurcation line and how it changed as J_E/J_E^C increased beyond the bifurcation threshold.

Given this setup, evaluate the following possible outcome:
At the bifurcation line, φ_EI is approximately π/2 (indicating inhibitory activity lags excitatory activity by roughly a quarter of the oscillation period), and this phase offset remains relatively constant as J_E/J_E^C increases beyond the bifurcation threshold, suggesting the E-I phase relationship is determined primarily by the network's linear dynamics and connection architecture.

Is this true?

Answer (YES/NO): NO